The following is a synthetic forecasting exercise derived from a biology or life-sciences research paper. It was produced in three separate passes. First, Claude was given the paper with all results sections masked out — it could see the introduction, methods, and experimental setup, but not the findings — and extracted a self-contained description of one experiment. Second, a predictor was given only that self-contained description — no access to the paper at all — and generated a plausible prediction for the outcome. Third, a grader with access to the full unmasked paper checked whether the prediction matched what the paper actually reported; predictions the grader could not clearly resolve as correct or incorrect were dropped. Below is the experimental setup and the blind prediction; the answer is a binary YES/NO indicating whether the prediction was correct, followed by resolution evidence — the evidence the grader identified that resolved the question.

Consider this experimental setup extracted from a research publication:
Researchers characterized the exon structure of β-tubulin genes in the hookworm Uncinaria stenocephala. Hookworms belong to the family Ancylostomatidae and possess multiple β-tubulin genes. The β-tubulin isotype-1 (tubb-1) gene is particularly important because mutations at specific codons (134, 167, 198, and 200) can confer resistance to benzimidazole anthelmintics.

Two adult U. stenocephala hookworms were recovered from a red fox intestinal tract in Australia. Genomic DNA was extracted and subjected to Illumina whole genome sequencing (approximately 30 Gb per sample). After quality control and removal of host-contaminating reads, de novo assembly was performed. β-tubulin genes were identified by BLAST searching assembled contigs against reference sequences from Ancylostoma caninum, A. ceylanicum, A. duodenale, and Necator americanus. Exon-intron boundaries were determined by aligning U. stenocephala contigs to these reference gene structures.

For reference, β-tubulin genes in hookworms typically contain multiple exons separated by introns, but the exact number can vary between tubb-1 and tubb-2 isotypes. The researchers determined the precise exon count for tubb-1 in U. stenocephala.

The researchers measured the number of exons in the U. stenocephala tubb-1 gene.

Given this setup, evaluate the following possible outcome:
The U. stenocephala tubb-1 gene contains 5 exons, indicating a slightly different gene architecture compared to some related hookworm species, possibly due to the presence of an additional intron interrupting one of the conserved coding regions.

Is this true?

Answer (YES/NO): NO